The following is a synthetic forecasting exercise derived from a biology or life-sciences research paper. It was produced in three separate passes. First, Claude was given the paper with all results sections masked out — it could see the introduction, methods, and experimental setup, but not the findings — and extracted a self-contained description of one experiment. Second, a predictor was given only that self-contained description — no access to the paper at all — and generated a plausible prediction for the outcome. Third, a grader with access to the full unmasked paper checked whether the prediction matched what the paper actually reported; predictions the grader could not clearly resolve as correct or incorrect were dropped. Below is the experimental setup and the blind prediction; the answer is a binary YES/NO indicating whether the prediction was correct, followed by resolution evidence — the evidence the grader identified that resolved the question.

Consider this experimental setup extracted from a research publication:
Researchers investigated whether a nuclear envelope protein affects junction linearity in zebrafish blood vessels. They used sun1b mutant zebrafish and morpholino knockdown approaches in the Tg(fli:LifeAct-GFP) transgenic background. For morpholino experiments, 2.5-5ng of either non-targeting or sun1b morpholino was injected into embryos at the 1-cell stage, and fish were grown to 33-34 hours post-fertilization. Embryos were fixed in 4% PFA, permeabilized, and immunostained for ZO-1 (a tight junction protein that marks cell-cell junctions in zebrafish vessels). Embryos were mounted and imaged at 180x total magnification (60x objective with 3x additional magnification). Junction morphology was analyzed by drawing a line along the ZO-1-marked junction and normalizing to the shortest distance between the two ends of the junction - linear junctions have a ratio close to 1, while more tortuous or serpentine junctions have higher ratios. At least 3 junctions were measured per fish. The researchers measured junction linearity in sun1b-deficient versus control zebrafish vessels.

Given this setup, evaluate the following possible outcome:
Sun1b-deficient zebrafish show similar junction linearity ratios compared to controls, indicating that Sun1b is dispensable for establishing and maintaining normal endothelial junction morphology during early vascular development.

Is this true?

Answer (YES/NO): NO